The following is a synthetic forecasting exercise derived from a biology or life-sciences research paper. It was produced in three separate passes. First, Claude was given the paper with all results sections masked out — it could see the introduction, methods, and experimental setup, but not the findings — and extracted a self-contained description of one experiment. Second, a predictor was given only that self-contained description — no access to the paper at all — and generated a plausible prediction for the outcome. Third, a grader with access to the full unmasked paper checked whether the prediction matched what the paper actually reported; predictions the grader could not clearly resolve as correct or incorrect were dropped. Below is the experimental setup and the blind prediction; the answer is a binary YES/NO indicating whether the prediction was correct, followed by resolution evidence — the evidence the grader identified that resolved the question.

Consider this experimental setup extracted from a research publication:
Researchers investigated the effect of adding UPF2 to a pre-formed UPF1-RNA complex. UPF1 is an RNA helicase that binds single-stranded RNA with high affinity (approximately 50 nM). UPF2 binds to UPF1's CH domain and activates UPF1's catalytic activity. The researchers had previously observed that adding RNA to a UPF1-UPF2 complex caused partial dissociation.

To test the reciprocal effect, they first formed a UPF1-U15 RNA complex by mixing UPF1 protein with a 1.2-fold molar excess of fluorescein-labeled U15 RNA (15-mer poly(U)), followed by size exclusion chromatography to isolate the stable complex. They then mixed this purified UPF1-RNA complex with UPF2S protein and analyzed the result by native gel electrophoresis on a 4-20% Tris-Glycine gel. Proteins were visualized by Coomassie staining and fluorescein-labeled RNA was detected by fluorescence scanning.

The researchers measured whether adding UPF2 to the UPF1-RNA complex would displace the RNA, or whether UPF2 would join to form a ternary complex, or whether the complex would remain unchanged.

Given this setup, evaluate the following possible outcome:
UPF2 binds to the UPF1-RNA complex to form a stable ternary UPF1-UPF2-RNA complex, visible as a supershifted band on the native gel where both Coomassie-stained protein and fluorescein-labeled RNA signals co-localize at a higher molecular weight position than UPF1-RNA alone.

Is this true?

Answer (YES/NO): NO